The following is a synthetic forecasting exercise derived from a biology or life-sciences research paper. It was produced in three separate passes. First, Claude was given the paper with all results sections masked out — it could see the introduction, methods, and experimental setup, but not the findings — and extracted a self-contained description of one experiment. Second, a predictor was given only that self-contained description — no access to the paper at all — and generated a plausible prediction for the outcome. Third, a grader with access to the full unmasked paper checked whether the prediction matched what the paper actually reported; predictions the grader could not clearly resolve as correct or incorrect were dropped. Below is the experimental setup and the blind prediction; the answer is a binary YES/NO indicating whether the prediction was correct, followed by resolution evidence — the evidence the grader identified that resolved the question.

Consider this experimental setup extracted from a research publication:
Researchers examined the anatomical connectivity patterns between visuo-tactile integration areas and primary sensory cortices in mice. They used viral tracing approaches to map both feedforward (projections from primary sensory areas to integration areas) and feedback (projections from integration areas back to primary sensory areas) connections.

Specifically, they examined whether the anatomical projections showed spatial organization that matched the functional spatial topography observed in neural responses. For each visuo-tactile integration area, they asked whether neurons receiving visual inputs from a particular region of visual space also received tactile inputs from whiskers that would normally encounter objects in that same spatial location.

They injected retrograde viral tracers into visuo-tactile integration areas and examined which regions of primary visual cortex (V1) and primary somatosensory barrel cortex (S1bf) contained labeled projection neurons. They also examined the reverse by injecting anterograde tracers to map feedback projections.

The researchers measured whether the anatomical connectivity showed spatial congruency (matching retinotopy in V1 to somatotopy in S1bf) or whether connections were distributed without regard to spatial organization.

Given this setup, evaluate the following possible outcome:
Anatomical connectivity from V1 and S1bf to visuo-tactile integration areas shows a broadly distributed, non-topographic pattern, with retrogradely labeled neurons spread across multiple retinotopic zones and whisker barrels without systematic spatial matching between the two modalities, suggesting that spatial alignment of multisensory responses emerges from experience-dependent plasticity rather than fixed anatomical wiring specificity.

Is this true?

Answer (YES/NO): NO